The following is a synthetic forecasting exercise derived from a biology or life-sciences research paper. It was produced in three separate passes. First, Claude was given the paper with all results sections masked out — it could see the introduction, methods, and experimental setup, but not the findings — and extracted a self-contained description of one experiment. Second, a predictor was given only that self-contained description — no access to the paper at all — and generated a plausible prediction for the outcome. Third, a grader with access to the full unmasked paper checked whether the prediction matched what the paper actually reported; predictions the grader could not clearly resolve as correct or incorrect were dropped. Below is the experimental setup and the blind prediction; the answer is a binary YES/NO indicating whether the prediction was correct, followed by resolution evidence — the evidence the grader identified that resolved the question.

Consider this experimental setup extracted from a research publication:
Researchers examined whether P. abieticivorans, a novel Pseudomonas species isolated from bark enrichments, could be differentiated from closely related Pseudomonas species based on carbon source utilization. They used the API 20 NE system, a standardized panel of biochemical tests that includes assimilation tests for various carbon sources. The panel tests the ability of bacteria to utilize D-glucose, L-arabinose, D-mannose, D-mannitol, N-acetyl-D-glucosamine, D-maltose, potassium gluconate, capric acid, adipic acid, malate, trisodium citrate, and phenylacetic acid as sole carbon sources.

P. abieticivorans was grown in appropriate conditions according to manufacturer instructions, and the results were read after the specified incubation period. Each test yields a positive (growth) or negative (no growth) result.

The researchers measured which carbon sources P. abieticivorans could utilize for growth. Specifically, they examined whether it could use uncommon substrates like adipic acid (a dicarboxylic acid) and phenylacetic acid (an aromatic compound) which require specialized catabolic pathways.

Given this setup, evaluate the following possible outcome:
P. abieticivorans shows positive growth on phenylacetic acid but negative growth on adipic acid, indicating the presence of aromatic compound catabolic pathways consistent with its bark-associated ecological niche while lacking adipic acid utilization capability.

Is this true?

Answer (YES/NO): NO